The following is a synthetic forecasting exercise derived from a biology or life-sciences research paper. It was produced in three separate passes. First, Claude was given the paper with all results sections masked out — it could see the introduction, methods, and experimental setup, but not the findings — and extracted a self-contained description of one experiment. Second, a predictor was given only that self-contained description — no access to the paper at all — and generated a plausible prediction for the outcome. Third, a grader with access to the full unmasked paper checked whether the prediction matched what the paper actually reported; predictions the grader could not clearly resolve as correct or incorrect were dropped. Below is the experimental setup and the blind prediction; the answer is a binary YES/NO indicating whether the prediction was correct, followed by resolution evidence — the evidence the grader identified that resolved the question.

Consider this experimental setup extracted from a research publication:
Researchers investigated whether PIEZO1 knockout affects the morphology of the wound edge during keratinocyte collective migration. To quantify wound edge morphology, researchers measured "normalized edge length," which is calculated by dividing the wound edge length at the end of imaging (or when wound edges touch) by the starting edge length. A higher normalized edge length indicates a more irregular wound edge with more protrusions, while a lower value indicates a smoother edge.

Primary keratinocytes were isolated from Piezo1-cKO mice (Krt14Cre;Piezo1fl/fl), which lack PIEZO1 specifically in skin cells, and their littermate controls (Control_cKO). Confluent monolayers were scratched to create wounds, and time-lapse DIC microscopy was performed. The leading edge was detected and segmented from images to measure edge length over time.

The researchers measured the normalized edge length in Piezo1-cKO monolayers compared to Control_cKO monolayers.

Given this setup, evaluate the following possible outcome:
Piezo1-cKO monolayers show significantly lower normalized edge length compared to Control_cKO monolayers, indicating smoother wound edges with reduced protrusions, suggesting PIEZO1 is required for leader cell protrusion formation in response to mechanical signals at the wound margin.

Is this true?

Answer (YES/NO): NO